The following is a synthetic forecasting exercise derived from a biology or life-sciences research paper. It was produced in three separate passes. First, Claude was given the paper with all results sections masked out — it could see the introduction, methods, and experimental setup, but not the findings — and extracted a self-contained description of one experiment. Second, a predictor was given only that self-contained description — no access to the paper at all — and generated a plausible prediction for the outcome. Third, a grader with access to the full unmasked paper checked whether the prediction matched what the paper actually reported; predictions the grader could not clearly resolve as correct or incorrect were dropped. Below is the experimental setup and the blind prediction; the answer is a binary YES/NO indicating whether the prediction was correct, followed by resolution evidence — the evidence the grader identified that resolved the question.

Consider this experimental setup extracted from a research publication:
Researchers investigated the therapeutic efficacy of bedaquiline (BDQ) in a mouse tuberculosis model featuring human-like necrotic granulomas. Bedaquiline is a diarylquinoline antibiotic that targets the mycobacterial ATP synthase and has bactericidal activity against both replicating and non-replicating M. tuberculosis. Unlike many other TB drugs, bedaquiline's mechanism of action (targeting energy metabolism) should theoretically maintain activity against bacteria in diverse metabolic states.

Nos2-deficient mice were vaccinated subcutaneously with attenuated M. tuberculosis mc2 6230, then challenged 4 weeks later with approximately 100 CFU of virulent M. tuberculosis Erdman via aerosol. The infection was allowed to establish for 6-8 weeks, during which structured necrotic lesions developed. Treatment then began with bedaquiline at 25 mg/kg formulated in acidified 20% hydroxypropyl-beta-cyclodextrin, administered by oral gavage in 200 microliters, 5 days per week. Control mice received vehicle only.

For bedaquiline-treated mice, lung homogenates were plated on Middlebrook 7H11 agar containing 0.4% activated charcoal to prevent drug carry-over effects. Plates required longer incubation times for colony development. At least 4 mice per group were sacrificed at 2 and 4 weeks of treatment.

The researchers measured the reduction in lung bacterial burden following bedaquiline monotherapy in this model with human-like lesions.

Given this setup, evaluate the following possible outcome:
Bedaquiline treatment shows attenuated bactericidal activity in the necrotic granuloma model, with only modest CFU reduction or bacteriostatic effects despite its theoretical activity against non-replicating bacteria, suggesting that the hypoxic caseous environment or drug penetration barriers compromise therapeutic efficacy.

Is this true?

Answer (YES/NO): YES